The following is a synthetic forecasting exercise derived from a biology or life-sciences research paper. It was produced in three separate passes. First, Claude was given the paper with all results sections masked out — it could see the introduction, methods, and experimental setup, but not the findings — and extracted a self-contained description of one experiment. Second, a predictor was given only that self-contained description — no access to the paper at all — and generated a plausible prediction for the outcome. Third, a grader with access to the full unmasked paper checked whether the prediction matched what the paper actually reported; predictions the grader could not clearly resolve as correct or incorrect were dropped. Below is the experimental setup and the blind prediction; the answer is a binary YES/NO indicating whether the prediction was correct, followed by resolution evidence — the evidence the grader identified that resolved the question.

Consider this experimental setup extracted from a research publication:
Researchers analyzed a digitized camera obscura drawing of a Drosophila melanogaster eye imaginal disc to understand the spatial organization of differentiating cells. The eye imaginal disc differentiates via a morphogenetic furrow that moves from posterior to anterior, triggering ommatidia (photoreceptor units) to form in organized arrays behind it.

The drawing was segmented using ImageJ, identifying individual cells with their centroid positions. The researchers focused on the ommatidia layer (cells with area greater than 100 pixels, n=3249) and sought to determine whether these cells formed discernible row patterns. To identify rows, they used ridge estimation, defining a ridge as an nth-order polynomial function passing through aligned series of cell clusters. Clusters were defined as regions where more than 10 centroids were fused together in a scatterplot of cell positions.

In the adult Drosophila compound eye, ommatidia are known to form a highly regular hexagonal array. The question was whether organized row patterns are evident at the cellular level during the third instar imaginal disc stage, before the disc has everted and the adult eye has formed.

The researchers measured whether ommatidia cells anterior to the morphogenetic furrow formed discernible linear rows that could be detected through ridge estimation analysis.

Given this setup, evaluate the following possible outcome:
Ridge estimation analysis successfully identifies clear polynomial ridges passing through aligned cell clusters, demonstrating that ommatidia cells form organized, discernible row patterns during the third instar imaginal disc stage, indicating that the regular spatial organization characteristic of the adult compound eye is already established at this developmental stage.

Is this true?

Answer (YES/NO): YES